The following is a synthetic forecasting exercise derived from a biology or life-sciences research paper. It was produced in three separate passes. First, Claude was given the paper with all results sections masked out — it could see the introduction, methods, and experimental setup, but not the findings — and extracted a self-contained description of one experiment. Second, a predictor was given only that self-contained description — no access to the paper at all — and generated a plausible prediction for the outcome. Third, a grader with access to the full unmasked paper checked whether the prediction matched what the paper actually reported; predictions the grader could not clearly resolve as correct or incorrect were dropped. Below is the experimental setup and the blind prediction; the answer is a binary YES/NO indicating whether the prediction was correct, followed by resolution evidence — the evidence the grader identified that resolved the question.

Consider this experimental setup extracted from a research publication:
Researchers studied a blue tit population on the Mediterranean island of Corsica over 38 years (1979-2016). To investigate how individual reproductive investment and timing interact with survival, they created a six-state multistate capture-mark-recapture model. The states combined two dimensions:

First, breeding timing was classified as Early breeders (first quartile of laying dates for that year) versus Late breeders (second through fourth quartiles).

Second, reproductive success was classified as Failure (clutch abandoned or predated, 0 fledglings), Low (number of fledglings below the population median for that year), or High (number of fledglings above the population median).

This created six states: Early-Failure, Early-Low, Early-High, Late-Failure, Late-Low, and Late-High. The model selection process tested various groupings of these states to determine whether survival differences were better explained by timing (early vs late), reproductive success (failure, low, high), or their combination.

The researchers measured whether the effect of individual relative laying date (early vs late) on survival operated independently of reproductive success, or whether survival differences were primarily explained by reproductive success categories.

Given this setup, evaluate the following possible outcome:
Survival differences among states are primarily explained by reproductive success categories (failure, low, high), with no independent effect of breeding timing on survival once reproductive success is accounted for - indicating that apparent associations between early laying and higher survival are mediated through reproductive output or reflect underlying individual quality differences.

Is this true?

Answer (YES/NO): NO